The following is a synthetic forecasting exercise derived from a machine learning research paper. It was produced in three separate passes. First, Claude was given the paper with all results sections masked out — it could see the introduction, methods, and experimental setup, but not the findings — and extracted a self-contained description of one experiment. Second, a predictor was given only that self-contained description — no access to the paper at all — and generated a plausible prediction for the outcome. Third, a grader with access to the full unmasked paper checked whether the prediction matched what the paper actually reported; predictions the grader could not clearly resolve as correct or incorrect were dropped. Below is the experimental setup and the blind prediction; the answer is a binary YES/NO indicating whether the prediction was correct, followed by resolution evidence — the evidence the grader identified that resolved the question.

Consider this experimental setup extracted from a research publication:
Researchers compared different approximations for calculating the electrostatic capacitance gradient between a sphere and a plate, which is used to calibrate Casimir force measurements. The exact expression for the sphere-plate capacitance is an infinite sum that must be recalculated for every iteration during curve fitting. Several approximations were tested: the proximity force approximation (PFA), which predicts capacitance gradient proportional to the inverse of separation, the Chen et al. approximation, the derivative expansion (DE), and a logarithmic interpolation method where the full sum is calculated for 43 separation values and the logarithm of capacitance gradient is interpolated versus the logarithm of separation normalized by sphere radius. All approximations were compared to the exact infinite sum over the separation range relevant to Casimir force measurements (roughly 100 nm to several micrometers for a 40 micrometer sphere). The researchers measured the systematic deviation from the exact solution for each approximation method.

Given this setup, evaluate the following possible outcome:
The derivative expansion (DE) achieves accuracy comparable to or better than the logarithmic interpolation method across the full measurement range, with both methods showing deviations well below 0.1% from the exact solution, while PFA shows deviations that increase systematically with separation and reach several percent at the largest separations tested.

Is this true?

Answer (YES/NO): NO